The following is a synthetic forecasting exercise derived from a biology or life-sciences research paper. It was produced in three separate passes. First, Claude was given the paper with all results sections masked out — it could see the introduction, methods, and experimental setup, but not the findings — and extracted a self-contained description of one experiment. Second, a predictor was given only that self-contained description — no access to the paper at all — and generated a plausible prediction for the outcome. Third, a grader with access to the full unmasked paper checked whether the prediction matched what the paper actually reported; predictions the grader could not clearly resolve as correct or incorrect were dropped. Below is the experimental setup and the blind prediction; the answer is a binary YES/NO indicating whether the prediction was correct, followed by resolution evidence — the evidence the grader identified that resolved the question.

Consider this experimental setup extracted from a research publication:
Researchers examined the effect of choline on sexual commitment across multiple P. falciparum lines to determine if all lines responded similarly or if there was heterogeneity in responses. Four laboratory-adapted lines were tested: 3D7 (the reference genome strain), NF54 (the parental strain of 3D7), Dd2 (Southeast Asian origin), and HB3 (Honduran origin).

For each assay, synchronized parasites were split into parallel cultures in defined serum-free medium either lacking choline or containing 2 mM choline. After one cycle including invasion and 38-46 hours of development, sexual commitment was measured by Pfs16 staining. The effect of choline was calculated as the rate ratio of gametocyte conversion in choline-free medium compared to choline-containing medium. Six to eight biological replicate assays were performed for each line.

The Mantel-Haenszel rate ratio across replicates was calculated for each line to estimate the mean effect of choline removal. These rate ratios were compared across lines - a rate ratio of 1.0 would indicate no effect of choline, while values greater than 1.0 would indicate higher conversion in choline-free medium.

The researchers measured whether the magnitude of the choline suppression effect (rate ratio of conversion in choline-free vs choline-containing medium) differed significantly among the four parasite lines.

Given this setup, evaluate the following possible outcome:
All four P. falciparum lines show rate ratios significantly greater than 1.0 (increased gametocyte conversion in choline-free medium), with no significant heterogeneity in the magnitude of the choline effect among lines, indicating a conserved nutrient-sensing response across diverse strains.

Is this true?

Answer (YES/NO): NO